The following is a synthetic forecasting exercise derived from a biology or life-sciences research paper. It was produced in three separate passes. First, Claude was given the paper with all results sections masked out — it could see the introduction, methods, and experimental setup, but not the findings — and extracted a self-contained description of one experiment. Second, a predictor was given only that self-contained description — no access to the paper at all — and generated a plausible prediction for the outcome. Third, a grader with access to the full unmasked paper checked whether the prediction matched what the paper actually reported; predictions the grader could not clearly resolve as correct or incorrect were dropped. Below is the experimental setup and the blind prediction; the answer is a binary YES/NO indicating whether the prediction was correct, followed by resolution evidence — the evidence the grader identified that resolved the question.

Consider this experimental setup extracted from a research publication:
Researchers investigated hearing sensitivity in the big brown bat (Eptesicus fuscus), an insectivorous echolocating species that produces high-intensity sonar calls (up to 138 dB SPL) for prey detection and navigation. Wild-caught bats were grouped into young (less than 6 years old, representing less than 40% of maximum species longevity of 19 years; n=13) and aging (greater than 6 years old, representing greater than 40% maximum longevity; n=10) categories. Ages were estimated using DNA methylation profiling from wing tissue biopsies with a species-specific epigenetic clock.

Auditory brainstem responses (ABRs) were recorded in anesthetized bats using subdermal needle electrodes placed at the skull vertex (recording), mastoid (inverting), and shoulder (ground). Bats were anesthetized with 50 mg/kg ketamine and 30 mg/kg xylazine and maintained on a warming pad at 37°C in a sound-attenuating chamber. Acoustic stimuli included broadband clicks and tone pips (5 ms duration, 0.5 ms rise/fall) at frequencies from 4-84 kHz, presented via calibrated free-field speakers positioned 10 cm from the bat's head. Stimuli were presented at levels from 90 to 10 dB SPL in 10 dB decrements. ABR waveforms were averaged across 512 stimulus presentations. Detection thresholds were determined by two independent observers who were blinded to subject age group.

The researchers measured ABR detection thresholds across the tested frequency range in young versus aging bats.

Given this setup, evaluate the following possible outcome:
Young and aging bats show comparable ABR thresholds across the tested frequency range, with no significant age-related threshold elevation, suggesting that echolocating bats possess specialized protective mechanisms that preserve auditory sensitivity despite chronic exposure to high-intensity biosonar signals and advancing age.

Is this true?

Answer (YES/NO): YES